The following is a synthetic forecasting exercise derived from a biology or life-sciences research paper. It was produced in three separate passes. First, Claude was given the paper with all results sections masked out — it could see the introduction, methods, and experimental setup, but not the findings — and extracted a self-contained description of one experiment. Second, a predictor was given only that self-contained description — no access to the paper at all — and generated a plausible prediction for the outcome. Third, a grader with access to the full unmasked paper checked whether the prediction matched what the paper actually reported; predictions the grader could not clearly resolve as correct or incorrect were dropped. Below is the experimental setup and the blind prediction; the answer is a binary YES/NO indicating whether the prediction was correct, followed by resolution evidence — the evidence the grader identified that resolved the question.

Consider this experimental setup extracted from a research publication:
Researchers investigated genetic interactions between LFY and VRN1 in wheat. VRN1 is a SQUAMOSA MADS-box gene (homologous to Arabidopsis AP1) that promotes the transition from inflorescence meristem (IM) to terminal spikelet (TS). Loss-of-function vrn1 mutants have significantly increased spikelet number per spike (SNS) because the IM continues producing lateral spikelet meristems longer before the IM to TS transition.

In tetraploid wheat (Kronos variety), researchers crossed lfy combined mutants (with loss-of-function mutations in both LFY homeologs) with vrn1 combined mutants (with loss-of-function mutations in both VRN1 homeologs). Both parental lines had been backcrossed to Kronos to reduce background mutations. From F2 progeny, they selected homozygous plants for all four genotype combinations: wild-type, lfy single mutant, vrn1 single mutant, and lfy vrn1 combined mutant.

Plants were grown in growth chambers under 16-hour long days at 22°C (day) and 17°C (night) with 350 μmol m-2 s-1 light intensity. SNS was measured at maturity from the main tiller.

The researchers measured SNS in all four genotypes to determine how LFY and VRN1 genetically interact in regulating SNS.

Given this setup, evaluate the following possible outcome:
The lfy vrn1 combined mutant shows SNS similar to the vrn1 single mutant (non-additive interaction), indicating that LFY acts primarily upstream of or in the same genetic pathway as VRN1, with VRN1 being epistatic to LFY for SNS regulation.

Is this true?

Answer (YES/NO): NO